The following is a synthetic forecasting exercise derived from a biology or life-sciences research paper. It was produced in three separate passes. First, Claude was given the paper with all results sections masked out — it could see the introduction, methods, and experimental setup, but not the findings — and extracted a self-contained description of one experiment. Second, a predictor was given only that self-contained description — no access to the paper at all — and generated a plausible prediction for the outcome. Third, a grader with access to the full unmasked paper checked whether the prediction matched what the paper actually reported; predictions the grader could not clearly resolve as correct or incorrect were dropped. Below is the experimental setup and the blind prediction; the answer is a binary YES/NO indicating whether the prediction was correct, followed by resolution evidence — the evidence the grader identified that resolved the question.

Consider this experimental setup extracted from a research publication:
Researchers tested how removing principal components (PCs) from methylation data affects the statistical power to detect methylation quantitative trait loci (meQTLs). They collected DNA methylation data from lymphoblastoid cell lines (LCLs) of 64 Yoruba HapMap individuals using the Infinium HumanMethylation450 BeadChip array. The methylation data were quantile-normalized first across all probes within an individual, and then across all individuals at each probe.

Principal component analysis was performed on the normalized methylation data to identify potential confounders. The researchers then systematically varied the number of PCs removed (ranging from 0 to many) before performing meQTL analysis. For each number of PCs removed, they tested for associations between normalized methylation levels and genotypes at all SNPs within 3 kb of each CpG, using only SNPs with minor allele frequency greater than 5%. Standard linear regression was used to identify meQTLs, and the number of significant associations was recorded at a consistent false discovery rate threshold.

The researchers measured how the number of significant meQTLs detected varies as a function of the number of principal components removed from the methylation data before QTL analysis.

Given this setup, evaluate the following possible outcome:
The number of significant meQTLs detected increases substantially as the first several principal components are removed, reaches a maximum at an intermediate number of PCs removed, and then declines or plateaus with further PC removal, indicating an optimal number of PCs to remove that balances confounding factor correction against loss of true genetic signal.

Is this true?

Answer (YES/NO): YES